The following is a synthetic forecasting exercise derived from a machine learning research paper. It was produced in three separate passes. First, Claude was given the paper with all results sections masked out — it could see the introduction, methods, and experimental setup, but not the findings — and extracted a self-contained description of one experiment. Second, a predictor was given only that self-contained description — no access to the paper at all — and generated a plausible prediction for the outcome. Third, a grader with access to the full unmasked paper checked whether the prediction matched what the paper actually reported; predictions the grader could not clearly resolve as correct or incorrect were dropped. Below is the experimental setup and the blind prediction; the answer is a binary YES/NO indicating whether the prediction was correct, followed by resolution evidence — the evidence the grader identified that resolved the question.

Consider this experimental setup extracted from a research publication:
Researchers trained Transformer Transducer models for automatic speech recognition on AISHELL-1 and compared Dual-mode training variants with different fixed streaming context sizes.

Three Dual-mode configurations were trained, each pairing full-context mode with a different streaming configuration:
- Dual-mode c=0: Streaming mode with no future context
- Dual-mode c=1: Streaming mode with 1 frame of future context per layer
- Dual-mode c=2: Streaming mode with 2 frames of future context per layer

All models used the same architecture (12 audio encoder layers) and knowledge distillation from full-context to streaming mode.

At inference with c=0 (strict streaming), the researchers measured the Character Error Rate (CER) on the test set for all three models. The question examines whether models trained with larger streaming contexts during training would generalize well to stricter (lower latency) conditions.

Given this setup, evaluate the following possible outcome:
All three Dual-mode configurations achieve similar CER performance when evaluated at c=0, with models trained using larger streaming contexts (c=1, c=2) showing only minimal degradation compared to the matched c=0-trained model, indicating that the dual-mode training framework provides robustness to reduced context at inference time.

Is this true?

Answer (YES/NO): NO